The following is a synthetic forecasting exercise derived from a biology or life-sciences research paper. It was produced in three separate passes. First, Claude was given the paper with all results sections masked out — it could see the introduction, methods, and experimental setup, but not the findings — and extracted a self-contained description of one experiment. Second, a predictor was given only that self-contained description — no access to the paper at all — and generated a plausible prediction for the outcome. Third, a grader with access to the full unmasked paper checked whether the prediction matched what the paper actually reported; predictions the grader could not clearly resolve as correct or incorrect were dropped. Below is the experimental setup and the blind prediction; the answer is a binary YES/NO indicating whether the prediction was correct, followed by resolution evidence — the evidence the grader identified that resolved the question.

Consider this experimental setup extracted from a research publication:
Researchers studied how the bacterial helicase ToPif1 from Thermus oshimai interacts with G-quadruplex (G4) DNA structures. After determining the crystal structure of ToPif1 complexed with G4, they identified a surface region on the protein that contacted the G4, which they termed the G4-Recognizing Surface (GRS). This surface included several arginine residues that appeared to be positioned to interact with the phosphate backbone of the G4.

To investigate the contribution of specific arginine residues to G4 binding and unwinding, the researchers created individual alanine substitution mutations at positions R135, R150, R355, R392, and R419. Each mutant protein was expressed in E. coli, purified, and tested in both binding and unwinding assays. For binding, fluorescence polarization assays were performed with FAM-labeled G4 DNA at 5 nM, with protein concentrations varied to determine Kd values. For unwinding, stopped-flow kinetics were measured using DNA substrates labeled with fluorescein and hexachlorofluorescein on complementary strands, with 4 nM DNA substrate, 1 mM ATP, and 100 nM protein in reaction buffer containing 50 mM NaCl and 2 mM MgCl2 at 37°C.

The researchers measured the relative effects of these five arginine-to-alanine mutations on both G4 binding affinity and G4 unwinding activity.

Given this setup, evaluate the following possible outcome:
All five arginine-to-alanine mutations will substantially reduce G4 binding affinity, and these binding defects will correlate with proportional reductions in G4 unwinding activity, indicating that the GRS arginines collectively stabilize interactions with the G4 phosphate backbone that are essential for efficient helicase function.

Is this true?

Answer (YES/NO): NO